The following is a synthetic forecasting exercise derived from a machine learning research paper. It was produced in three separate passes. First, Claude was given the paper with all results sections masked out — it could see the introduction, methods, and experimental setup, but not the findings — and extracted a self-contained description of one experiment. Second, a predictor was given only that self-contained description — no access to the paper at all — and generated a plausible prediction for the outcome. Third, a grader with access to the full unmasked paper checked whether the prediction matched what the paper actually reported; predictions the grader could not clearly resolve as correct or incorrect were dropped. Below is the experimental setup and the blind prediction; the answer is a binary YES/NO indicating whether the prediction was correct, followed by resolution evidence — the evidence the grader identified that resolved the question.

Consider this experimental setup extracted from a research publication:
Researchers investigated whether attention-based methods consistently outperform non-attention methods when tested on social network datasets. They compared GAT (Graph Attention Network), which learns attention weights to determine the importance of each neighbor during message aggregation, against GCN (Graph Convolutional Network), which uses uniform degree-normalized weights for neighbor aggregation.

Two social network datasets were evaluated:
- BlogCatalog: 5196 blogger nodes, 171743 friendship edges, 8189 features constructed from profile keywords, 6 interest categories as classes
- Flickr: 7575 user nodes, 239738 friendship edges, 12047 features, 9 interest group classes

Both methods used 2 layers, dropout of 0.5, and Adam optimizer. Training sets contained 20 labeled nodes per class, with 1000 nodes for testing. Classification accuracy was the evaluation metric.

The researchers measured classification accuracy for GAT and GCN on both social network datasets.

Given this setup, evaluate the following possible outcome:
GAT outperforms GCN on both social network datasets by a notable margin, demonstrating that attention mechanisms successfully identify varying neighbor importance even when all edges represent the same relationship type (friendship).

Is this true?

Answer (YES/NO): NO